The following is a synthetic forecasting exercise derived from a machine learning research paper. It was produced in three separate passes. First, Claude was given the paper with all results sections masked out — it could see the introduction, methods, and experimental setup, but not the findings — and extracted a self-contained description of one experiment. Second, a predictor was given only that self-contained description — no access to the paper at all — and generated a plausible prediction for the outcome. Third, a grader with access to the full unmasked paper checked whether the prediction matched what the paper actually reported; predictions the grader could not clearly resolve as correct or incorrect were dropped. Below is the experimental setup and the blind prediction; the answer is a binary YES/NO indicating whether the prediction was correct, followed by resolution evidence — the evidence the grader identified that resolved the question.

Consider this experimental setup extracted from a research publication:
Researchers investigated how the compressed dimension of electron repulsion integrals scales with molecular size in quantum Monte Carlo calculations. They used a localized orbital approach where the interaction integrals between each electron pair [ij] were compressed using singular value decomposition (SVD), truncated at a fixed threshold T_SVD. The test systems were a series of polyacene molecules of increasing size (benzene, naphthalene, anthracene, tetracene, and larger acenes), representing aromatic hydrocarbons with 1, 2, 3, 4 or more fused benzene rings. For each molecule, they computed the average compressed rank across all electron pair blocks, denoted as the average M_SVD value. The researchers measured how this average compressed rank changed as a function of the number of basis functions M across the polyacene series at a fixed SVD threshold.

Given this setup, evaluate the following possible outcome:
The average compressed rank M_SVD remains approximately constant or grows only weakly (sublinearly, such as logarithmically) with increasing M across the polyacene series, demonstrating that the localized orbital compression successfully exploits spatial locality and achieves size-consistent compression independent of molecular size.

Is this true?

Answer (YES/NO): YES